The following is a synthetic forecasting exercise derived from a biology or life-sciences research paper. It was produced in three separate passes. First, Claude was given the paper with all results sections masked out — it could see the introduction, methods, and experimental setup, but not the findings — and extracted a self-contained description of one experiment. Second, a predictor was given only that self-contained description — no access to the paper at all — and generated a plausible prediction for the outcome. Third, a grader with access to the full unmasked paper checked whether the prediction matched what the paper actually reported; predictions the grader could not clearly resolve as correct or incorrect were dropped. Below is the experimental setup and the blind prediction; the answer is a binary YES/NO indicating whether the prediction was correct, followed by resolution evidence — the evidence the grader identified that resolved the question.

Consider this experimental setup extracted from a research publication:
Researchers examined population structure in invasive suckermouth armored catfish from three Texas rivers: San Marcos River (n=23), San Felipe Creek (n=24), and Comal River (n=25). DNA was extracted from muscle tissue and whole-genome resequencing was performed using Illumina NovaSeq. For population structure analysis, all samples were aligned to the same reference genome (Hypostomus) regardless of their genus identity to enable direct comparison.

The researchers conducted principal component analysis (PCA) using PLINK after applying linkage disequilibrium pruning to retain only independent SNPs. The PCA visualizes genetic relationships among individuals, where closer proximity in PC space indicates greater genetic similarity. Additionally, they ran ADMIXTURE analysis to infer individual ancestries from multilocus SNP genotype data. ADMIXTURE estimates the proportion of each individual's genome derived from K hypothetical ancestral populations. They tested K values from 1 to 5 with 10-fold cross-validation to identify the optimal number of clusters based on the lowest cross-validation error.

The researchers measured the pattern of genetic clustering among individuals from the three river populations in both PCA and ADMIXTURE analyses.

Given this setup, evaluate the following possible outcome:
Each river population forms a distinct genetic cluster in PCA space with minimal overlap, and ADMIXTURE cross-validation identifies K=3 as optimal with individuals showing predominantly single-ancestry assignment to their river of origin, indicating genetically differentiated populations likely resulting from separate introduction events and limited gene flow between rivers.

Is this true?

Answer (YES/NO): YES